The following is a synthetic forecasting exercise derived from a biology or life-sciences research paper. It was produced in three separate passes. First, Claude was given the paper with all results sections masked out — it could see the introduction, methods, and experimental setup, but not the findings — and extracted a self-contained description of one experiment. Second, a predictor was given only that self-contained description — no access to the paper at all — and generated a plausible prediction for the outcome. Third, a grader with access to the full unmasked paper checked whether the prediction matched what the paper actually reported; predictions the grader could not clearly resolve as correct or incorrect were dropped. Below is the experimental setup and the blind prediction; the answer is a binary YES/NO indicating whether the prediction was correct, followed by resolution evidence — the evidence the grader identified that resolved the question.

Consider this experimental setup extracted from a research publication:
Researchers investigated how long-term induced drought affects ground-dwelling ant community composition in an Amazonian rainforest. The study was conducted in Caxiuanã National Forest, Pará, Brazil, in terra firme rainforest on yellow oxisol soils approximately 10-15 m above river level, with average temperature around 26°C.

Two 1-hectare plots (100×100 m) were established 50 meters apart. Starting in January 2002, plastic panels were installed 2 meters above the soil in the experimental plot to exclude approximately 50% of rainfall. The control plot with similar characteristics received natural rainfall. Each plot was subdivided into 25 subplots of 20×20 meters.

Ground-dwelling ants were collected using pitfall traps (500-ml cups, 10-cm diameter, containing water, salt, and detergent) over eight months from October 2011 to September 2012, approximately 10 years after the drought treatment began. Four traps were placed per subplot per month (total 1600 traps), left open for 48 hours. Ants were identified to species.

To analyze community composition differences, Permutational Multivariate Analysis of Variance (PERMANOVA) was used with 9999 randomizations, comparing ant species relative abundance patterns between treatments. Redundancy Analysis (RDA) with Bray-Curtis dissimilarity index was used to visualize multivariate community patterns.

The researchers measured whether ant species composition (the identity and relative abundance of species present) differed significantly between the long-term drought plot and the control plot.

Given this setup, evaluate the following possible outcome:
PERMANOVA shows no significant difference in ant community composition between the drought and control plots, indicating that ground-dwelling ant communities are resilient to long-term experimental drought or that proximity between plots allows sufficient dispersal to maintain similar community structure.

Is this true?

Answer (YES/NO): NO